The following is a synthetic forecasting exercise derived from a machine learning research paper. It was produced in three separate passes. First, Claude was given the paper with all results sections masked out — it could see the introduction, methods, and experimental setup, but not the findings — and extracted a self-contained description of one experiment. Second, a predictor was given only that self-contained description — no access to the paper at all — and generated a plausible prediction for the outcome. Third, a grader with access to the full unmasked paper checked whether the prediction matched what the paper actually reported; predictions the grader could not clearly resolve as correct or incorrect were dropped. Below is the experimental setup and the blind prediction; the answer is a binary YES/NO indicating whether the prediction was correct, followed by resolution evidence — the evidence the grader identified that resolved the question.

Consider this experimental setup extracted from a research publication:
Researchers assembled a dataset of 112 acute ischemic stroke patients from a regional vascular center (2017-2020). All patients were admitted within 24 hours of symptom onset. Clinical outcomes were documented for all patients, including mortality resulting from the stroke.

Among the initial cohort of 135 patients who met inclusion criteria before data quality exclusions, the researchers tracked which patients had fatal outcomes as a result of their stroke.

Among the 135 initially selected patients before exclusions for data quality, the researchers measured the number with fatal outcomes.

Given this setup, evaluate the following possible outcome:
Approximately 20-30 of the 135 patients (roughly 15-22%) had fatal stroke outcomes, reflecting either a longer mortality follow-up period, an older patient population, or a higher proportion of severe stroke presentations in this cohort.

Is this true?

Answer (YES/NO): YES